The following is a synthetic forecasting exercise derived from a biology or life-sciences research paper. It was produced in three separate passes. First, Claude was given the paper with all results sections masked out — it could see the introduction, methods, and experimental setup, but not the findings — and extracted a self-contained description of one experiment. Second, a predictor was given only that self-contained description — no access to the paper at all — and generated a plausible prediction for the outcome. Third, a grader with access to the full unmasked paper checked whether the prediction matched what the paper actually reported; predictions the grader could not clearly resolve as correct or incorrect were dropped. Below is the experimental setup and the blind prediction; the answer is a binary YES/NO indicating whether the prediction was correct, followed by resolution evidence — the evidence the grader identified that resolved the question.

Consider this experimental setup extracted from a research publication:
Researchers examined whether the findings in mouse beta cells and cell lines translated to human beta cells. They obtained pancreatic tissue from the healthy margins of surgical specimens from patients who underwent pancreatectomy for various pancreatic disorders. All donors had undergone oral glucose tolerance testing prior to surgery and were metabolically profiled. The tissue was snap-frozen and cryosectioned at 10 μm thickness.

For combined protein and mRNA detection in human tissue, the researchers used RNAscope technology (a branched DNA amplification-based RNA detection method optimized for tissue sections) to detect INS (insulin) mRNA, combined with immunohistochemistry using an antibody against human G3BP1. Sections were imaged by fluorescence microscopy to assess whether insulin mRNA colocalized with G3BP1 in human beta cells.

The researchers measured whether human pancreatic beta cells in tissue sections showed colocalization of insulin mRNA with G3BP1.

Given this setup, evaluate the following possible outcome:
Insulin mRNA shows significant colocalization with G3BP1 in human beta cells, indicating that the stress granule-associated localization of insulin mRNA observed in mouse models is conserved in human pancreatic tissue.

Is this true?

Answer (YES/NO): NO